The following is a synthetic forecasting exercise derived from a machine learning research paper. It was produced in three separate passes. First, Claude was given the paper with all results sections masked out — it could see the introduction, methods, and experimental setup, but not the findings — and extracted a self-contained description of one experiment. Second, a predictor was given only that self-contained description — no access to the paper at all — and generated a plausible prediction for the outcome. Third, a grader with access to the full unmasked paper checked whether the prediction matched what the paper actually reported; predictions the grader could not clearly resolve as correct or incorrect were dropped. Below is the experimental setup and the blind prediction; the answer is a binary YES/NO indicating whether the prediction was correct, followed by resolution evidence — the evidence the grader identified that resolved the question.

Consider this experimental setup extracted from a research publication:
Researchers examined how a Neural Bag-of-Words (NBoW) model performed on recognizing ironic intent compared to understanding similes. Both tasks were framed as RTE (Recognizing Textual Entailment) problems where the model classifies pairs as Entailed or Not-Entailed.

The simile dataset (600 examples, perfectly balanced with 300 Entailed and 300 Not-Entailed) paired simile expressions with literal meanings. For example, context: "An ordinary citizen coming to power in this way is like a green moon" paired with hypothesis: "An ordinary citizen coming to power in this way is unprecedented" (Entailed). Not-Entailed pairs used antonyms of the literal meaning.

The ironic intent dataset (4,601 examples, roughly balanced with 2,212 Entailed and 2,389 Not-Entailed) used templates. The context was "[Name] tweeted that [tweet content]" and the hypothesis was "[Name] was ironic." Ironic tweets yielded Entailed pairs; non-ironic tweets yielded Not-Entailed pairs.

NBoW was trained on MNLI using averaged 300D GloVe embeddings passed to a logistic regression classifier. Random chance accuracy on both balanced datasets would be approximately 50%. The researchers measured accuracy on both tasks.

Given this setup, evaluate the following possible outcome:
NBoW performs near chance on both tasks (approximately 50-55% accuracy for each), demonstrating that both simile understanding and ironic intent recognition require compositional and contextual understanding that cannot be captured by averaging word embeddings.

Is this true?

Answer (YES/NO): NO